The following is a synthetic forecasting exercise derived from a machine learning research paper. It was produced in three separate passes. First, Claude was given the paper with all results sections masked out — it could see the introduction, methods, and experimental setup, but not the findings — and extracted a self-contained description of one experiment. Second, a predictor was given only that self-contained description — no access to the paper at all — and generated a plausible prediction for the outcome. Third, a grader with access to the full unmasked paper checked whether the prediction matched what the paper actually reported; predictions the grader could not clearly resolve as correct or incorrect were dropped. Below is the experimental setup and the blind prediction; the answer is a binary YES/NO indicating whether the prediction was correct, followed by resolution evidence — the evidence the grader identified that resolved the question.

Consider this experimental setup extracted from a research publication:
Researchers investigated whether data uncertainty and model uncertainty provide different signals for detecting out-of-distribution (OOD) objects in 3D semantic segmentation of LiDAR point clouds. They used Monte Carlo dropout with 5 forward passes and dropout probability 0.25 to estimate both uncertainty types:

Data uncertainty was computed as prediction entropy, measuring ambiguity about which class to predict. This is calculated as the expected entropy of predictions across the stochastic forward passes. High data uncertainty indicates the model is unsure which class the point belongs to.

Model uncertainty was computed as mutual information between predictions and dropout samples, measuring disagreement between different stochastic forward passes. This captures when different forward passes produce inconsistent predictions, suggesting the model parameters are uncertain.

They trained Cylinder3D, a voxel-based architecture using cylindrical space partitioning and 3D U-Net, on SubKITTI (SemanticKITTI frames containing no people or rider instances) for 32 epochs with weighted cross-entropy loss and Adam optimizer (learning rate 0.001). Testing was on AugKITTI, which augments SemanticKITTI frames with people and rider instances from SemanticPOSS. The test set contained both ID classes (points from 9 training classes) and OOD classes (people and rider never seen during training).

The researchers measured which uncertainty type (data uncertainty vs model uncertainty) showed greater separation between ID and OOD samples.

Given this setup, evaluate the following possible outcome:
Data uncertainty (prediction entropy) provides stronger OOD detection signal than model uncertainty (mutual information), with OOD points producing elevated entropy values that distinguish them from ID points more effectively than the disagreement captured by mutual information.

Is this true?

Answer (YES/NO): NO